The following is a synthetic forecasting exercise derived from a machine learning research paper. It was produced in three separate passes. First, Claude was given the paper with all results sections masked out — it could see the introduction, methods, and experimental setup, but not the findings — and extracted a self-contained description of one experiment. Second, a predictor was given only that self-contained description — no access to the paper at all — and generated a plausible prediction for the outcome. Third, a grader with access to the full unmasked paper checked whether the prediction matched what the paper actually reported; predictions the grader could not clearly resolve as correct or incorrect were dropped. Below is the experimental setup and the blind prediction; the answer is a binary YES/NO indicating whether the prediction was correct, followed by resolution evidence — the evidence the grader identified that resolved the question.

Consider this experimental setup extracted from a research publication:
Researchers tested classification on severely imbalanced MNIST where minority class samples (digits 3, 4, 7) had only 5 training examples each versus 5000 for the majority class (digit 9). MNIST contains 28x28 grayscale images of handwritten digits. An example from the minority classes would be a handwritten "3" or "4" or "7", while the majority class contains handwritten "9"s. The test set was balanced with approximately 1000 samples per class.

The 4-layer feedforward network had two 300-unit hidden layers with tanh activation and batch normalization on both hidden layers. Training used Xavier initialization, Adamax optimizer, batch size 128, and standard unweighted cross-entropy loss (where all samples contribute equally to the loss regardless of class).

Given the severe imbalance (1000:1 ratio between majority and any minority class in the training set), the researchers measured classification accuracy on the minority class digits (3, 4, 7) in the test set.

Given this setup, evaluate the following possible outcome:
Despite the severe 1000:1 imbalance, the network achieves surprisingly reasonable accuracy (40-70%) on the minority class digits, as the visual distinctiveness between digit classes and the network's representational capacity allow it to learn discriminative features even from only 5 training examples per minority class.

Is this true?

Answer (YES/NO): NO